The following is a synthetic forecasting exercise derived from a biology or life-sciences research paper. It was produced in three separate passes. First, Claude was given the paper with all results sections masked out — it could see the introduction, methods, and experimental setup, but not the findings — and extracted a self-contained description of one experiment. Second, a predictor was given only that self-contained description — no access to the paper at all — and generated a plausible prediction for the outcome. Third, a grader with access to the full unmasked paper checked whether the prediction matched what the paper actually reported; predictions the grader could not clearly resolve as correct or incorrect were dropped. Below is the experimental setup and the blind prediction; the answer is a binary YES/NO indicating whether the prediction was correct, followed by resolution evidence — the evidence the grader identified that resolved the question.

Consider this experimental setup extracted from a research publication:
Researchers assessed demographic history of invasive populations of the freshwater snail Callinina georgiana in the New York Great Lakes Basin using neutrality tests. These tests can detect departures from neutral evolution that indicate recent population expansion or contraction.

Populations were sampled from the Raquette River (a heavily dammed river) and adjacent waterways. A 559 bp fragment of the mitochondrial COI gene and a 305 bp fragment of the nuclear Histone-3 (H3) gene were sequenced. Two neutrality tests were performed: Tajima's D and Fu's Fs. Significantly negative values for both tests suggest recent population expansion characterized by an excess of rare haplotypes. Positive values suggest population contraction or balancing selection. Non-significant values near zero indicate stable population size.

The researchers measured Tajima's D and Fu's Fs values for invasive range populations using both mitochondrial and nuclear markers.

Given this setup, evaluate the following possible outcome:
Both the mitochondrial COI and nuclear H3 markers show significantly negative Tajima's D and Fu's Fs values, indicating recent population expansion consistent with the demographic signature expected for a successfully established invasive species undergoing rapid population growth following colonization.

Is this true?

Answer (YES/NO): NO